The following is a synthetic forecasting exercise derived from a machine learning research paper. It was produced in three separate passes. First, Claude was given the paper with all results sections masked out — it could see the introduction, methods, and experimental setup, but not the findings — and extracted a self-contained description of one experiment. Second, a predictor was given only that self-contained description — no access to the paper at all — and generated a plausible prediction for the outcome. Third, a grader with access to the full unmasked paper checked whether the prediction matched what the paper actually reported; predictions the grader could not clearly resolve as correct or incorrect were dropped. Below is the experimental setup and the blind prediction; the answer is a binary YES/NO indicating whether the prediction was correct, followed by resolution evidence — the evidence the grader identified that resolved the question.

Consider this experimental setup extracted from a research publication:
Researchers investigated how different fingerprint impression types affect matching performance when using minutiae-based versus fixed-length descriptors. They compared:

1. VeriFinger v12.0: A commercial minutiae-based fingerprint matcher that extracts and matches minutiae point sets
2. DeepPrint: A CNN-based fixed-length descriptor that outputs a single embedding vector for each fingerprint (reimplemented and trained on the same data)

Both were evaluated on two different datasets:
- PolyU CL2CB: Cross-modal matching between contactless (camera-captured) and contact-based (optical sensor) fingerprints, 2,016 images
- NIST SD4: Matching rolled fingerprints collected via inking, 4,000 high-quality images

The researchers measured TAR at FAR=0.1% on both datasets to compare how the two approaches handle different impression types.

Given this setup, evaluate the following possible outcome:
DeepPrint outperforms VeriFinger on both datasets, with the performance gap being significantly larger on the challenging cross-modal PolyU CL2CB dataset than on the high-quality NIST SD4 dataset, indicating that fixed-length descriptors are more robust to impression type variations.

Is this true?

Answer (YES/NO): NO